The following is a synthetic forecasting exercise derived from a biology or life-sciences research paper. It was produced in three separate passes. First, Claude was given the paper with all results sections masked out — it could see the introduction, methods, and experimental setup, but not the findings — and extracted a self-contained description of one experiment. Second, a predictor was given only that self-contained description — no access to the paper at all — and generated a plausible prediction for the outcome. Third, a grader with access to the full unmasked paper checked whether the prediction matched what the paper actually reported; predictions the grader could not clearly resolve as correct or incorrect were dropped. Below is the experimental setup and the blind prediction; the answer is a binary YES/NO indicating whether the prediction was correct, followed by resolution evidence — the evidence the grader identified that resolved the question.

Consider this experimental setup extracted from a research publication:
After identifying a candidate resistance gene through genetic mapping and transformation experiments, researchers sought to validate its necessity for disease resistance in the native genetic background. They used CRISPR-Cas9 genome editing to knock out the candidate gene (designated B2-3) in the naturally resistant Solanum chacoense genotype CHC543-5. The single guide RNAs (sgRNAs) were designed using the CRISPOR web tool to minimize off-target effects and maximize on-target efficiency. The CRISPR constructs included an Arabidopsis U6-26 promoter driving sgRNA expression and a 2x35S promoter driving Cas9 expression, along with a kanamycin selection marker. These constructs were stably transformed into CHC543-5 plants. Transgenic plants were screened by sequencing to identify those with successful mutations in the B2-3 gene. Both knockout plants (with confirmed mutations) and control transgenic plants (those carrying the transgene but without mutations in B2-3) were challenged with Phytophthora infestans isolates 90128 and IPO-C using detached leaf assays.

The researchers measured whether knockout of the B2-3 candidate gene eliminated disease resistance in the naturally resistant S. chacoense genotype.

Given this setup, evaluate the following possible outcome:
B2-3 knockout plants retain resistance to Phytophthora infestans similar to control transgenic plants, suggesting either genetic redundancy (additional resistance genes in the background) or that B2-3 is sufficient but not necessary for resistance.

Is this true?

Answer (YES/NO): NO